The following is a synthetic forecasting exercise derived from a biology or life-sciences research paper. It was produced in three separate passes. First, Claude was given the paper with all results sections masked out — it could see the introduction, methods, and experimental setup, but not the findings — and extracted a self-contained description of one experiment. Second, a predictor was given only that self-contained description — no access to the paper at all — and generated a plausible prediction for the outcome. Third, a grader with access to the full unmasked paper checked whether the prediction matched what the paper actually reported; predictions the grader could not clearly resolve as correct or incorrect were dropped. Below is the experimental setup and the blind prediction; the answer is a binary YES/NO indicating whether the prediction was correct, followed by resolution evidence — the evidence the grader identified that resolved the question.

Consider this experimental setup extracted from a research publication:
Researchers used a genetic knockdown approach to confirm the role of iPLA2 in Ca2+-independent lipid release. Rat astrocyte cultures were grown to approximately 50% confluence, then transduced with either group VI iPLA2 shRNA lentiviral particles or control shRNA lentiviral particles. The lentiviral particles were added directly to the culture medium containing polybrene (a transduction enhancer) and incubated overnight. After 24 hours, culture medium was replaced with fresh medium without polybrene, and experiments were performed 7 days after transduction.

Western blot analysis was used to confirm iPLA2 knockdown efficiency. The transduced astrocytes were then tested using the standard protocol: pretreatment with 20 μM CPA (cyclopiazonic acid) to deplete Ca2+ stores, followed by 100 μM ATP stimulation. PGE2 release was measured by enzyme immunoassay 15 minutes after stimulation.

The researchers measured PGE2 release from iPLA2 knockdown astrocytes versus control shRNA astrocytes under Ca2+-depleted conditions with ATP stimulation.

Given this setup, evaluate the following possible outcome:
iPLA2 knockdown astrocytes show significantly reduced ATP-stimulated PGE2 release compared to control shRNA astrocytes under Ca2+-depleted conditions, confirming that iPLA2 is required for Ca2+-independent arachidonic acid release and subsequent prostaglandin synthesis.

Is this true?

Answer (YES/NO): YES